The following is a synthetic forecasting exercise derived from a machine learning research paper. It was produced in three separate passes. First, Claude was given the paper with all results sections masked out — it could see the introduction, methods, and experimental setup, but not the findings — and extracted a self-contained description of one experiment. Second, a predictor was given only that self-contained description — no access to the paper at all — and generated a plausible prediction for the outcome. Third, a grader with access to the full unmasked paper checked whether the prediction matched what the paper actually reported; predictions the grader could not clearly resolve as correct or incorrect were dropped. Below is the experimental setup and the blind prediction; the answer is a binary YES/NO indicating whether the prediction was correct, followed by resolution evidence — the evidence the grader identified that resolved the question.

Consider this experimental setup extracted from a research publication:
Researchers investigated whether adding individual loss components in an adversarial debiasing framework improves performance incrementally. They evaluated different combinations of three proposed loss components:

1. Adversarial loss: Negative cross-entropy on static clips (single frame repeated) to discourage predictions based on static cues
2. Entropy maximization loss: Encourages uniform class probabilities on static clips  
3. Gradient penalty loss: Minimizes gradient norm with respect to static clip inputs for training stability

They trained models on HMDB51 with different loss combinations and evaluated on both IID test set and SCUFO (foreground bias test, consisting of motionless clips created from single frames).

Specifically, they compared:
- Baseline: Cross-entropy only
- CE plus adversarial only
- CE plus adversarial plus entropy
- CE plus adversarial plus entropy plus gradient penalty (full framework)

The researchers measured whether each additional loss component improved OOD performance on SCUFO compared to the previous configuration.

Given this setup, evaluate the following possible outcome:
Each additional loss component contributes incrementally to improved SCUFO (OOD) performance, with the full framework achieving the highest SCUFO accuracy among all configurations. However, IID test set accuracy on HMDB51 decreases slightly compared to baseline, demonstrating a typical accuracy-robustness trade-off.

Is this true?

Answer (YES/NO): NO